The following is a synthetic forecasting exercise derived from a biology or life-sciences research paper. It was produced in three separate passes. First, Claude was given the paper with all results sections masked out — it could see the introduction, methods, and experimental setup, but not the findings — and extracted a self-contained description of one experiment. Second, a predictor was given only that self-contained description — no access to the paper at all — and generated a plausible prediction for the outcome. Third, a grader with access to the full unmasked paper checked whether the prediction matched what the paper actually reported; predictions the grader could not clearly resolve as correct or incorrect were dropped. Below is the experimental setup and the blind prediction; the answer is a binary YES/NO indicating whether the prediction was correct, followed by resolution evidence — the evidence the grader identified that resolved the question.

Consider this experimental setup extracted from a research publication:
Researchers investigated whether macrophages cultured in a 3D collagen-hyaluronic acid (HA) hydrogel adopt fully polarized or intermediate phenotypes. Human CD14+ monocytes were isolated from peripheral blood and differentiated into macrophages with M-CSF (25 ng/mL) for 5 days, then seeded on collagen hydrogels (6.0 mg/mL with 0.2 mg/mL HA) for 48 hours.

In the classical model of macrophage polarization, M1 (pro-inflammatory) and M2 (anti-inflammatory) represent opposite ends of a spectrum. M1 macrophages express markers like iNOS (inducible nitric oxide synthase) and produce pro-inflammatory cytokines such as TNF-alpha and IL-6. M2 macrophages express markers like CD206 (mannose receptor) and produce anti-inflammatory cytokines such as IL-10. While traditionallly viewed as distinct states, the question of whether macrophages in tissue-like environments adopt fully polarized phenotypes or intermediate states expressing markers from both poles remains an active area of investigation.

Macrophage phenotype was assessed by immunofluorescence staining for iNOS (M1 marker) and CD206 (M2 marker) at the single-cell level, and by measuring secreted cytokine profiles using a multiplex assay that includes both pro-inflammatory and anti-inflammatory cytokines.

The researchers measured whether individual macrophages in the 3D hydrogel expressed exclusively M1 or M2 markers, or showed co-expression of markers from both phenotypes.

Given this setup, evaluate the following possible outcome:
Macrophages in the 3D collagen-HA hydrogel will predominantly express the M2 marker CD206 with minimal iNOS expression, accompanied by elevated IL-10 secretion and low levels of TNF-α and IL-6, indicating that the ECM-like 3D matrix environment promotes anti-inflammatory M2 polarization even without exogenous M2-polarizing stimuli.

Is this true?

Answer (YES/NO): NO